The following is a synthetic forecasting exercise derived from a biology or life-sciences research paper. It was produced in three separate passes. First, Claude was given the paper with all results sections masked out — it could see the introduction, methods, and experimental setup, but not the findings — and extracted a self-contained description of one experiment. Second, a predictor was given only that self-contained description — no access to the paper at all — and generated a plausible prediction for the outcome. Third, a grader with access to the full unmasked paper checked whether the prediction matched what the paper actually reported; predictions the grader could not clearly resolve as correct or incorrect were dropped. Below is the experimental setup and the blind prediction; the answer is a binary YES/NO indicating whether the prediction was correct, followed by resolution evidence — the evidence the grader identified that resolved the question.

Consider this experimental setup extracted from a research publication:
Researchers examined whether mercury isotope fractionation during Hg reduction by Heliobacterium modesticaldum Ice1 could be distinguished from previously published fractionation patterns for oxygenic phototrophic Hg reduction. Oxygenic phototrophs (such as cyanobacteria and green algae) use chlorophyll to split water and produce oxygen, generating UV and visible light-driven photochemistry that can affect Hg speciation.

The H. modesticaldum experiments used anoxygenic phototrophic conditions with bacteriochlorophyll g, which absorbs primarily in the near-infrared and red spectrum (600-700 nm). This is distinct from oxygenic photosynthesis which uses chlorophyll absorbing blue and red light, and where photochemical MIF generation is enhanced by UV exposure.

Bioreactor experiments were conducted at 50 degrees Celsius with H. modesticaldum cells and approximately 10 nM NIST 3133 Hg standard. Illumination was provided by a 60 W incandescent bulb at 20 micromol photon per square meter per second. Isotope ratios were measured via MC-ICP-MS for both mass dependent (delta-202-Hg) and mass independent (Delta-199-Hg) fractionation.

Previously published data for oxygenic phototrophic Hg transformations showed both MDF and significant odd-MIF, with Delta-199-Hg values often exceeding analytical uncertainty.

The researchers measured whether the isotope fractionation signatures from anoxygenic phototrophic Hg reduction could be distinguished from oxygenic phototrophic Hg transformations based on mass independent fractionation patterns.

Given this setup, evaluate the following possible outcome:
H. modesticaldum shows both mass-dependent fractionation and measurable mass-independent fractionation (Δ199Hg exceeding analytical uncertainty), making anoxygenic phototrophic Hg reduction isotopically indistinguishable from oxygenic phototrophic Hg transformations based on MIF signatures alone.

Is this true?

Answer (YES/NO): NO